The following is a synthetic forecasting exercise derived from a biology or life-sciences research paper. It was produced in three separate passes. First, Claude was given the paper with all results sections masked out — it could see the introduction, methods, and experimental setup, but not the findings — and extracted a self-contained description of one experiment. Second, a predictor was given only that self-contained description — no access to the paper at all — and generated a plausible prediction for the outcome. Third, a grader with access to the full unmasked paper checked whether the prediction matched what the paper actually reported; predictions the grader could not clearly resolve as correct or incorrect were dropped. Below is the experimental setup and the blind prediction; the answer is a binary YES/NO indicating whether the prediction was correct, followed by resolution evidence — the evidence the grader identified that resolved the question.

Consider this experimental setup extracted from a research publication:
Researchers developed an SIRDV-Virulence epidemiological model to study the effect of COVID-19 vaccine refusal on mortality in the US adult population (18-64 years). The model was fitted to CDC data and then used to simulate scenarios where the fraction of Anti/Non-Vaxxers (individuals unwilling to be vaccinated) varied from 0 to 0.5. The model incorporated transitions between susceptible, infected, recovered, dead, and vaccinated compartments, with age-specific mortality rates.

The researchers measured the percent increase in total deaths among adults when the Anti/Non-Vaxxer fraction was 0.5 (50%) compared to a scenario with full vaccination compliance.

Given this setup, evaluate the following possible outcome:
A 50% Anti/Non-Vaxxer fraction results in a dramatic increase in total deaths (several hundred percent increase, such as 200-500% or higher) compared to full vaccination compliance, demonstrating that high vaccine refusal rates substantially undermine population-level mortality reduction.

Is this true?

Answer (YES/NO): NO